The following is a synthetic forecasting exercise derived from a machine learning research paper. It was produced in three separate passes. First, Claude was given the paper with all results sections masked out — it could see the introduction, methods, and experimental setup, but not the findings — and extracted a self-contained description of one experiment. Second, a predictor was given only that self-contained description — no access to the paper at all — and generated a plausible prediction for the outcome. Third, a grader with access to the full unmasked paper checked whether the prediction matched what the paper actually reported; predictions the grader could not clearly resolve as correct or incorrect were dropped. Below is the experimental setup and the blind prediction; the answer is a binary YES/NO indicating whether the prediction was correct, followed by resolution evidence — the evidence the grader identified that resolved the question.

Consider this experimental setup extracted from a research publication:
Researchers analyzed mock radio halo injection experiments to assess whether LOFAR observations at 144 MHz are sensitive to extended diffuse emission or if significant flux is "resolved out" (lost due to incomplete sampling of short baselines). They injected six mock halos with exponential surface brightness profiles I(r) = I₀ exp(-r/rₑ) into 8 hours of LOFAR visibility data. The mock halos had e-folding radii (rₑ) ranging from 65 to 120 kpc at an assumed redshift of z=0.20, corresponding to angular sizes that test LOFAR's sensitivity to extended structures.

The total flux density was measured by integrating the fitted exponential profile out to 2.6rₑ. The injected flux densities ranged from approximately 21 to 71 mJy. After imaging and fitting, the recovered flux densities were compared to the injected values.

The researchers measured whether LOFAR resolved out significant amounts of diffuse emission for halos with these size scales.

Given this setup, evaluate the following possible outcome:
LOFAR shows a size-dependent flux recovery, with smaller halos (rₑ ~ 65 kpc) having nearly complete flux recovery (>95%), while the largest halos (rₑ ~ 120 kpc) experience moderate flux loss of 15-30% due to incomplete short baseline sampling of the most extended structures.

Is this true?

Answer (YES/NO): NO